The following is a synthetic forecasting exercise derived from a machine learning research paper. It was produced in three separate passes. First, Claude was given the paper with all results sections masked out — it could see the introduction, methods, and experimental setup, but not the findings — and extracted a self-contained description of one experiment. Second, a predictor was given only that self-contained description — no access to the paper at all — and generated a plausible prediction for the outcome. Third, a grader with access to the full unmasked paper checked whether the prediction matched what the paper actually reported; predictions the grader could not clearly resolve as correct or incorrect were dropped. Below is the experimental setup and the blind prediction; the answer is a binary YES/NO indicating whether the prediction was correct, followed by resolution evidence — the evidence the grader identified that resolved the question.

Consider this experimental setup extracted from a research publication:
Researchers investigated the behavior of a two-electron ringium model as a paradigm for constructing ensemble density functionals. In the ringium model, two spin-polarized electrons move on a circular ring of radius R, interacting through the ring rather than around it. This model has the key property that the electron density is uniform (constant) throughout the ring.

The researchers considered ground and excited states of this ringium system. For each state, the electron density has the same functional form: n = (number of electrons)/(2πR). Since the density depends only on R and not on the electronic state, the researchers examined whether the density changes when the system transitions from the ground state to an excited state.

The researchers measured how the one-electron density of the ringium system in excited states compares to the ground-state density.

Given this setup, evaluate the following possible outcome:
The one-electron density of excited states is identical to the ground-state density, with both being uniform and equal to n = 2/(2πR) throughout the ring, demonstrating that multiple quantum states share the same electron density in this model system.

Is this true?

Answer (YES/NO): YES